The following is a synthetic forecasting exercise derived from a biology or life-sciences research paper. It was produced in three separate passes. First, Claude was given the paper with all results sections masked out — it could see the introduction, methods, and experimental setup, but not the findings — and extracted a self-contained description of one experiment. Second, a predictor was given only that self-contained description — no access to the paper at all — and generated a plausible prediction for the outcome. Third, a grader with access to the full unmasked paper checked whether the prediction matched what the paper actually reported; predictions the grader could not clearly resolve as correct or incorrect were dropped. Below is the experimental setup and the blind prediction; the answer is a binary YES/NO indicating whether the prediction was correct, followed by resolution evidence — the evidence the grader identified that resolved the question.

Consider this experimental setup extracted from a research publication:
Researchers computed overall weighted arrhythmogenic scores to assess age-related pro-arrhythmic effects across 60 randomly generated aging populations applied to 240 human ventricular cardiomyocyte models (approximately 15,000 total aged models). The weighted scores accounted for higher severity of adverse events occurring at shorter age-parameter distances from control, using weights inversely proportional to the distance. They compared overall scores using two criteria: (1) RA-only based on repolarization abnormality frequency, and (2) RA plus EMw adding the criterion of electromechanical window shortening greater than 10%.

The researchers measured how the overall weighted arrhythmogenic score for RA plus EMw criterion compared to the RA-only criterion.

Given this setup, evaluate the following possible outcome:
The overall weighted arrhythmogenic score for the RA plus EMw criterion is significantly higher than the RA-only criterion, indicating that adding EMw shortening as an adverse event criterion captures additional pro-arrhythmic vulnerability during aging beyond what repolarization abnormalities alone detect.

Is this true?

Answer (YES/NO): YES